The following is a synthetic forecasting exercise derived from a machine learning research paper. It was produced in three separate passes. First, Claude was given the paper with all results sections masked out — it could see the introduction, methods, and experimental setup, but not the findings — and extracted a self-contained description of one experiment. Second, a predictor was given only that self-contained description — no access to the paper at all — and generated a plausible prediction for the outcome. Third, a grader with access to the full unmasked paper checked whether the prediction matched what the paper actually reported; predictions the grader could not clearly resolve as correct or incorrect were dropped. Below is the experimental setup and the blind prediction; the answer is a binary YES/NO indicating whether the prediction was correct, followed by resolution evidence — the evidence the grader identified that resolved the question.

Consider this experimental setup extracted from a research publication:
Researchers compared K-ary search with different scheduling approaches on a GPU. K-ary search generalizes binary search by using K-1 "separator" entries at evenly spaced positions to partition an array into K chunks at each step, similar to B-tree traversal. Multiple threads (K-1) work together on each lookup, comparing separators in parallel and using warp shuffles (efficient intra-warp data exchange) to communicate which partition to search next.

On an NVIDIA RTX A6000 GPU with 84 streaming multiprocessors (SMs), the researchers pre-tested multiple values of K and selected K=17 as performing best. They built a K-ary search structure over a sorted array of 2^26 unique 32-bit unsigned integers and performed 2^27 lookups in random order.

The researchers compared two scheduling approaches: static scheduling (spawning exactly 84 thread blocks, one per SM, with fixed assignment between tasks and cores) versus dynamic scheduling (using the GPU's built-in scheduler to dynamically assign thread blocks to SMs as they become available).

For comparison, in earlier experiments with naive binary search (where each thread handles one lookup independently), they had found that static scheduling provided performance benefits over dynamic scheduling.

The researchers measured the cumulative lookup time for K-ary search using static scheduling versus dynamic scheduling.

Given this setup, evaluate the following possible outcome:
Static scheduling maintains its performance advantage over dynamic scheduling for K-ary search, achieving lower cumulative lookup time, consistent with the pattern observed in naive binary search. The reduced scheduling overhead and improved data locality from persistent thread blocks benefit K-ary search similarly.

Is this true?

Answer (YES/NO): NO